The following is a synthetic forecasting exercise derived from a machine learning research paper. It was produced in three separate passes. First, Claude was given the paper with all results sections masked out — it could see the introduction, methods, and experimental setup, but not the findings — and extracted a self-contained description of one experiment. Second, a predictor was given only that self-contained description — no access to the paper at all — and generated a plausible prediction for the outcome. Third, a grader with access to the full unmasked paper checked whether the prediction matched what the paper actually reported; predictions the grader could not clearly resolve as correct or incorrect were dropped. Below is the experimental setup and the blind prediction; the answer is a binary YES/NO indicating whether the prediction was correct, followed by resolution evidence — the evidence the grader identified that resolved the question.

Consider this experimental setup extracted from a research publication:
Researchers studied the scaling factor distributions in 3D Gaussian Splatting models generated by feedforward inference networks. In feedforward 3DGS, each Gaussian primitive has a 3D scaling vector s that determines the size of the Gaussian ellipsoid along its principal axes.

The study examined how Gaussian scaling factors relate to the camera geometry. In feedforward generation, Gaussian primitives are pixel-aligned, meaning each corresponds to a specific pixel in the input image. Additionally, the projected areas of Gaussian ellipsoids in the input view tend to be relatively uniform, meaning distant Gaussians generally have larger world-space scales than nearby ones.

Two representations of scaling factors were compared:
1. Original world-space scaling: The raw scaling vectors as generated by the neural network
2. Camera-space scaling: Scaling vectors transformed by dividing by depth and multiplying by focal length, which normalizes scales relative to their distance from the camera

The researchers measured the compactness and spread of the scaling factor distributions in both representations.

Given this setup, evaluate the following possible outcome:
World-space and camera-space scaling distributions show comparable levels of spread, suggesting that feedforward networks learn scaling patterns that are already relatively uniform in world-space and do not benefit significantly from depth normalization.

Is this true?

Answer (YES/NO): NO